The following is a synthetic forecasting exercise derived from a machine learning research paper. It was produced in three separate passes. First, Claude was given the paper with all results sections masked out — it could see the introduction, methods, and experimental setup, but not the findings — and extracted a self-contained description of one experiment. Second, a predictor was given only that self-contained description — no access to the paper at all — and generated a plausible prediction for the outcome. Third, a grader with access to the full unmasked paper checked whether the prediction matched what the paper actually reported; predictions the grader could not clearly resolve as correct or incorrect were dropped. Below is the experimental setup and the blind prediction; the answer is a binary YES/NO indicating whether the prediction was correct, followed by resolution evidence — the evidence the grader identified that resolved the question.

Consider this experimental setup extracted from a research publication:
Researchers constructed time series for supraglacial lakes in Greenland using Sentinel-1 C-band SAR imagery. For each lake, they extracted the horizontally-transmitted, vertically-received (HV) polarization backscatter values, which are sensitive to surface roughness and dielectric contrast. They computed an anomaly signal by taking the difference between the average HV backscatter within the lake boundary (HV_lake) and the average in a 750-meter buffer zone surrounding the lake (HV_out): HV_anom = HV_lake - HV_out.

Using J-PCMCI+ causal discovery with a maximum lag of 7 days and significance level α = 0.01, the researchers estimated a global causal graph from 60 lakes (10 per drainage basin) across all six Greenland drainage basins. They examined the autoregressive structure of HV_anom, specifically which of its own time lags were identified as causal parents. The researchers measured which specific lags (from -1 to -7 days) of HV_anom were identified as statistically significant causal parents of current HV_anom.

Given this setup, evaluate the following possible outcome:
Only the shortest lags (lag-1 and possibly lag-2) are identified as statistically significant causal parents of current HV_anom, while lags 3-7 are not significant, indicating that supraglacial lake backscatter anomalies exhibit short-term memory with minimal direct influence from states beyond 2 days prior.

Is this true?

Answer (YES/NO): NO